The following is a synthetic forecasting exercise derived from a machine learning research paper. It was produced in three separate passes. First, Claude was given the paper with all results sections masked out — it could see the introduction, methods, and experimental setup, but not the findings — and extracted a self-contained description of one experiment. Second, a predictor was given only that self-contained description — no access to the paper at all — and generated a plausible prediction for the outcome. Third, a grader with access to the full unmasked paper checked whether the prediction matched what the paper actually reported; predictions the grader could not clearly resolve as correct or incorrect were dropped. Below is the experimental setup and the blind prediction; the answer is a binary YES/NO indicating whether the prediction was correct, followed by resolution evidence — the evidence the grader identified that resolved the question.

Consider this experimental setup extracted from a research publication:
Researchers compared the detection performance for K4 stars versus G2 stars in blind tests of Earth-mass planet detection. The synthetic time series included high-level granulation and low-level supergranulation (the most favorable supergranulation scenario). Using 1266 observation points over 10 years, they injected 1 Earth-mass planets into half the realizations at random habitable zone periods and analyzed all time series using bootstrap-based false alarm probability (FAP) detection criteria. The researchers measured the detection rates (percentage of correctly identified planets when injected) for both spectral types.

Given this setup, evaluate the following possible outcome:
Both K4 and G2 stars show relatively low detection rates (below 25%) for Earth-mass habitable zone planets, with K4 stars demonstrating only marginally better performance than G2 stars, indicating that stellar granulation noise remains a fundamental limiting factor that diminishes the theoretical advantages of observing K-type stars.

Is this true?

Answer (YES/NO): NO